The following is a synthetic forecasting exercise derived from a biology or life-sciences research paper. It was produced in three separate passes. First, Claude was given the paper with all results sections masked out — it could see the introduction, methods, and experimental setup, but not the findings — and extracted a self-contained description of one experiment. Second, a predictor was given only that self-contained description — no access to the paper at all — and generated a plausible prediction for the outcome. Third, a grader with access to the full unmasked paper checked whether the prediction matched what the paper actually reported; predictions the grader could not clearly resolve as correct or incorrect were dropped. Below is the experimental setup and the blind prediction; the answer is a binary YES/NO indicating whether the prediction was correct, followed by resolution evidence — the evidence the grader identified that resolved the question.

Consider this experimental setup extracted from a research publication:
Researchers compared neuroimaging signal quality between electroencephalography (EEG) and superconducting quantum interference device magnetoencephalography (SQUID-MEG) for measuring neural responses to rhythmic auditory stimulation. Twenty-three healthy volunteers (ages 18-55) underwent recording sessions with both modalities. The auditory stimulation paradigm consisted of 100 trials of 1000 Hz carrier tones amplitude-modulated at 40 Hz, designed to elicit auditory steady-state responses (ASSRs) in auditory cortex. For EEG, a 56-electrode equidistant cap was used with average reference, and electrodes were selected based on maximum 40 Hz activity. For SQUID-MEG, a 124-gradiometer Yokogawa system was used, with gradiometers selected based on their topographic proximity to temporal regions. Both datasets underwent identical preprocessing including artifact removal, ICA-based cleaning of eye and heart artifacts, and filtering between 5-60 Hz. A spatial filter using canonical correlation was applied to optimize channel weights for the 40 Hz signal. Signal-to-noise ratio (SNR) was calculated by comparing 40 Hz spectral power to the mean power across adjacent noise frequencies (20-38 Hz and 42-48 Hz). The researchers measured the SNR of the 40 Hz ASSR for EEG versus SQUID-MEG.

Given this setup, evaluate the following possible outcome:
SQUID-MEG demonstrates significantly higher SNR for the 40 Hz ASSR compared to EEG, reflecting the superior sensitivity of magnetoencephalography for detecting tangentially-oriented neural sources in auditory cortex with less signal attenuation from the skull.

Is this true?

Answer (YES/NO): YES